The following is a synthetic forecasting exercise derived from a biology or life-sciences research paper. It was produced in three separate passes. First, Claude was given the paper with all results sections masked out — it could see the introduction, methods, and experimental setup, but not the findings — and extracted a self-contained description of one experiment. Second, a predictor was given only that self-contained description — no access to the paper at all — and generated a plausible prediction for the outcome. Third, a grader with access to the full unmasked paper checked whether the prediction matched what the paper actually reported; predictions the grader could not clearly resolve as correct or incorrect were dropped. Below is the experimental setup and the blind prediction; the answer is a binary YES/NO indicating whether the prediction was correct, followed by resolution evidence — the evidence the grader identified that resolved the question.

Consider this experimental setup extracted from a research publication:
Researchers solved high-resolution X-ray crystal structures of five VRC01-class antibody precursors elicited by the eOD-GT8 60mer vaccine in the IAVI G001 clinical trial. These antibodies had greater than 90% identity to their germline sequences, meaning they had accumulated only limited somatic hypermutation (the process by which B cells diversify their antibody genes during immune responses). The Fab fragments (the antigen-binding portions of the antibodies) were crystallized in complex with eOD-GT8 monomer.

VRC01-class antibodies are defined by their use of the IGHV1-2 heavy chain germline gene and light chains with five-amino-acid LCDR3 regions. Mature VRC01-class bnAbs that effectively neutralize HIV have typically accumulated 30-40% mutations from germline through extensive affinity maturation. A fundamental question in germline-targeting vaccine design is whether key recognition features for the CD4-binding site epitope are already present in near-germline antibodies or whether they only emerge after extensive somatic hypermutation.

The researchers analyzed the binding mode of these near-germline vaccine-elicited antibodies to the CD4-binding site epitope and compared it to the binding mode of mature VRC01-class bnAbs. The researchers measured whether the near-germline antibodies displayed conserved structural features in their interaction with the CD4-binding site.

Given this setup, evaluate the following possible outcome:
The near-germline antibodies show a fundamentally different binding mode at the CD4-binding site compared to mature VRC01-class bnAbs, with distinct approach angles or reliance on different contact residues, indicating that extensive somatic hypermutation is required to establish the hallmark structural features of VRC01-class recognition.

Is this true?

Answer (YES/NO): NO